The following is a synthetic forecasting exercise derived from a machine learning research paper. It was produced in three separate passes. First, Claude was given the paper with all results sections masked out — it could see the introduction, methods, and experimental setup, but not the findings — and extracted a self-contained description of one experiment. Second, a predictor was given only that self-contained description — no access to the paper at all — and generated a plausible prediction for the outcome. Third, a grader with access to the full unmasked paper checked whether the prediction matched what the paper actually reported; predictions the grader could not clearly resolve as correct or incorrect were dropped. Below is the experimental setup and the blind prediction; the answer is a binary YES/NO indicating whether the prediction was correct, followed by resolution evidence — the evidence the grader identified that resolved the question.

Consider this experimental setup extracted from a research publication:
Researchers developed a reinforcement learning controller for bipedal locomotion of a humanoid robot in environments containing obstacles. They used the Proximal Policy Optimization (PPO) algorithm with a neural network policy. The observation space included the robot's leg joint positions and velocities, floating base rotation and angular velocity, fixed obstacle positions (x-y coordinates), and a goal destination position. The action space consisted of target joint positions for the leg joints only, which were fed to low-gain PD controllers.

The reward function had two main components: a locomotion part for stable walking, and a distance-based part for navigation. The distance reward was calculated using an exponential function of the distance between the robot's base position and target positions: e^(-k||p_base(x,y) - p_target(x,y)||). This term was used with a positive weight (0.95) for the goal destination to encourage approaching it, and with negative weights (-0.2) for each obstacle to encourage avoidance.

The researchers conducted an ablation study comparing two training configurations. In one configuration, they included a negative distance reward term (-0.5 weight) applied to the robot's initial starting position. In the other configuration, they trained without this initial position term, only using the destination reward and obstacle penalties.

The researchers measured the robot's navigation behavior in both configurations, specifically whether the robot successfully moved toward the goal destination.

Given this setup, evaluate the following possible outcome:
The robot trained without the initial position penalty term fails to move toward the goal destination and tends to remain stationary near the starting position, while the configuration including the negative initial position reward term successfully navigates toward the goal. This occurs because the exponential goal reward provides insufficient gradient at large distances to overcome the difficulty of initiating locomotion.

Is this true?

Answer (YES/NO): NO